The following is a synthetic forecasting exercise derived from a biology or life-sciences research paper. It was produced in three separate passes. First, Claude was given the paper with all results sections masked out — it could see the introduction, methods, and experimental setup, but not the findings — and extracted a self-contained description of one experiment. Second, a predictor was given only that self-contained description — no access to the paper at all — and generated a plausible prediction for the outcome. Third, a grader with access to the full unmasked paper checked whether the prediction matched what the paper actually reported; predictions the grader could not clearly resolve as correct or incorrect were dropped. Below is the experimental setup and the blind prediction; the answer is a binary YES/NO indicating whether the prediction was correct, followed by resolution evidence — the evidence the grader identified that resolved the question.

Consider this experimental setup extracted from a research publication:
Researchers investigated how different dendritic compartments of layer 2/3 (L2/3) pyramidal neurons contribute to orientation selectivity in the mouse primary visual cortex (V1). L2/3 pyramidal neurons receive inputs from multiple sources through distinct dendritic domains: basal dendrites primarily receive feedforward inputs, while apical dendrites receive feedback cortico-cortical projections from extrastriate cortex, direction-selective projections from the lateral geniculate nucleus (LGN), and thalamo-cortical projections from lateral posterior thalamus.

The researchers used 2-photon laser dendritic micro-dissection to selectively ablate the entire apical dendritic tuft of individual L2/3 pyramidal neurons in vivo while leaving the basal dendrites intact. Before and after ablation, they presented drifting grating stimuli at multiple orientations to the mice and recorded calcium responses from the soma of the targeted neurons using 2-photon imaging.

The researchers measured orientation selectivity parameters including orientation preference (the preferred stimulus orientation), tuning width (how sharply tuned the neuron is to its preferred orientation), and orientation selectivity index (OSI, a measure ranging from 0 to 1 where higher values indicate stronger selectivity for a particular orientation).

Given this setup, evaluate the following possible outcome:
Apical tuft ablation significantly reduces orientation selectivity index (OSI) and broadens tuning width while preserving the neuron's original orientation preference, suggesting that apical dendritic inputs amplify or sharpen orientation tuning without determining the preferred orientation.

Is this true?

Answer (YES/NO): NO